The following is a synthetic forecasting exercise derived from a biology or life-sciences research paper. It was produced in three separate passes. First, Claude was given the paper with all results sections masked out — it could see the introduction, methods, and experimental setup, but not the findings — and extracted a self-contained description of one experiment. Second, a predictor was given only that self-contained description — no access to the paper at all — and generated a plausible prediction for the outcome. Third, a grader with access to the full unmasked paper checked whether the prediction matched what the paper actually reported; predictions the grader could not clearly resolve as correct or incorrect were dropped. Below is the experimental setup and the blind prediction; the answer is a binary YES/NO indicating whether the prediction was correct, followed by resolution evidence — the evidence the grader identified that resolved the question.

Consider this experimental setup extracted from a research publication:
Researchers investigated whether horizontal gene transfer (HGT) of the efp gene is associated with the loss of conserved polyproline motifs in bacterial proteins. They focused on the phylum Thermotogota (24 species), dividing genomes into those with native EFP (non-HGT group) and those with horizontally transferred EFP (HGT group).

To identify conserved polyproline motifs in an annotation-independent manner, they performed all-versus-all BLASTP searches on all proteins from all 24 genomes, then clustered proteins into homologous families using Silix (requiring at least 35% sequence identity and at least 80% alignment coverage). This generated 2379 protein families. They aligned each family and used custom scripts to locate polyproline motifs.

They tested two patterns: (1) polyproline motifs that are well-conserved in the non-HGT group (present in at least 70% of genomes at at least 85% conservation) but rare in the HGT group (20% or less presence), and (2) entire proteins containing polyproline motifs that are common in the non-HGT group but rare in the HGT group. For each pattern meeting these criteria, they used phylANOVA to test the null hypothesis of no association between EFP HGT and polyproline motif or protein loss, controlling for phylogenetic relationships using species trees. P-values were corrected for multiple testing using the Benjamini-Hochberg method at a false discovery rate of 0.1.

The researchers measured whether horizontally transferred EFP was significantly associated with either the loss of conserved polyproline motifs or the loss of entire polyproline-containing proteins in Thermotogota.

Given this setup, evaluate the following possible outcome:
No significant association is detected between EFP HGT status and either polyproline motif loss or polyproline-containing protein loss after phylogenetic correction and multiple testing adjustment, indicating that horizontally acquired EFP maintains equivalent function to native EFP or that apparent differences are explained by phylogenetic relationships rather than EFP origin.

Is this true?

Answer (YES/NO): NO